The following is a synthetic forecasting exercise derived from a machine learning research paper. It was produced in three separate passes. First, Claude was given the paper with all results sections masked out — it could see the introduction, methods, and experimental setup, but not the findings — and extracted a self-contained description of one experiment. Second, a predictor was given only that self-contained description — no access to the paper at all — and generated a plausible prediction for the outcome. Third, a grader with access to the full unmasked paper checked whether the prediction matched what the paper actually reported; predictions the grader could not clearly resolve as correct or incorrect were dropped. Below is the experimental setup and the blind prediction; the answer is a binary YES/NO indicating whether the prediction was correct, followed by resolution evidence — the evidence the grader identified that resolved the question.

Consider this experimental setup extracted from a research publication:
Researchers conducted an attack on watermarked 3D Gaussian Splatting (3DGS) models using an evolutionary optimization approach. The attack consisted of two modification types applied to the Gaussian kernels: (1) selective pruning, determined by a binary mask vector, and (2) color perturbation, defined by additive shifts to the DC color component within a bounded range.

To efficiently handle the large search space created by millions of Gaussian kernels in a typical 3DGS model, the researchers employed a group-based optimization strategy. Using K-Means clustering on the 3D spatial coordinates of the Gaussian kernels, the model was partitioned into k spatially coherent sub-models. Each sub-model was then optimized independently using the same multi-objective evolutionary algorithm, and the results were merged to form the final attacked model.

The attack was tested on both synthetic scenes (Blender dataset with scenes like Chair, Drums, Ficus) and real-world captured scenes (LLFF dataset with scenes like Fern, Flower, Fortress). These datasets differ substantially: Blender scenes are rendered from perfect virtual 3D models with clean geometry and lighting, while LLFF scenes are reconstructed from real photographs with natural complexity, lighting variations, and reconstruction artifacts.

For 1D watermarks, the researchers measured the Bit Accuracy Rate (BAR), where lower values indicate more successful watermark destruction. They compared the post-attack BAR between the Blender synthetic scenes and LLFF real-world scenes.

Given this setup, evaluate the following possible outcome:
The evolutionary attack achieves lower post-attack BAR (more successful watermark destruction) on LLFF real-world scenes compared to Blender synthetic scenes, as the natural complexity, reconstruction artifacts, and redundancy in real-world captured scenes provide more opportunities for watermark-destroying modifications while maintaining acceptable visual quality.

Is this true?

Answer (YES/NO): YES